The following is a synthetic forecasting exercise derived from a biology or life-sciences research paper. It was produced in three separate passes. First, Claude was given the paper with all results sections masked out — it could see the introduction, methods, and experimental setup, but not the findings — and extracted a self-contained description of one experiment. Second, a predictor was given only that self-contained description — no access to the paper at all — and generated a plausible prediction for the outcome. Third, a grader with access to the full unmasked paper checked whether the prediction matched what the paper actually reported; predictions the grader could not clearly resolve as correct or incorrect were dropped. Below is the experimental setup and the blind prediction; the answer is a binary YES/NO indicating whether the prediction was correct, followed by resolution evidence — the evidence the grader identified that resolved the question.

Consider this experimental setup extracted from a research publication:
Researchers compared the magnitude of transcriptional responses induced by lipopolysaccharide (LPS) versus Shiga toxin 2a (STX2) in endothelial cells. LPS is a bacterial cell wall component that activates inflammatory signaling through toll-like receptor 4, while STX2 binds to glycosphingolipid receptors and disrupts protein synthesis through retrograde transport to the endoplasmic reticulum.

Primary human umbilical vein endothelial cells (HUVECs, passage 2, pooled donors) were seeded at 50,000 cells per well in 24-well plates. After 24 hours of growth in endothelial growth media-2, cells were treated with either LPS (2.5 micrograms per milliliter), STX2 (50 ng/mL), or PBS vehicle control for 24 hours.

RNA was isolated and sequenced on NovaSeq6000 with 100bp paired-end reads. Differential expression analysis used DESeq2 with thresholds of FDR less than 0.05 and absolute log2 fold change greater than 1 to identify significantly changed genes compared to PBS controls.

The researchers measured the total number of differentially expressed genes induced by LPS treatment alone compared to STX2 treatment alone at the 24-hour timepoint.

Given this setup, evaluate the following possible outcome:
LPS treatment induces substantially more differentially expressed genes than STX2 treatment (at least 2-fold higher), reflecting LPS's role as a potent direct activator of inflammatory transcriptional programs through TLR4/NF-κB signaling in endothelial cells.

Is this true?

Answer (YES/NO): NO